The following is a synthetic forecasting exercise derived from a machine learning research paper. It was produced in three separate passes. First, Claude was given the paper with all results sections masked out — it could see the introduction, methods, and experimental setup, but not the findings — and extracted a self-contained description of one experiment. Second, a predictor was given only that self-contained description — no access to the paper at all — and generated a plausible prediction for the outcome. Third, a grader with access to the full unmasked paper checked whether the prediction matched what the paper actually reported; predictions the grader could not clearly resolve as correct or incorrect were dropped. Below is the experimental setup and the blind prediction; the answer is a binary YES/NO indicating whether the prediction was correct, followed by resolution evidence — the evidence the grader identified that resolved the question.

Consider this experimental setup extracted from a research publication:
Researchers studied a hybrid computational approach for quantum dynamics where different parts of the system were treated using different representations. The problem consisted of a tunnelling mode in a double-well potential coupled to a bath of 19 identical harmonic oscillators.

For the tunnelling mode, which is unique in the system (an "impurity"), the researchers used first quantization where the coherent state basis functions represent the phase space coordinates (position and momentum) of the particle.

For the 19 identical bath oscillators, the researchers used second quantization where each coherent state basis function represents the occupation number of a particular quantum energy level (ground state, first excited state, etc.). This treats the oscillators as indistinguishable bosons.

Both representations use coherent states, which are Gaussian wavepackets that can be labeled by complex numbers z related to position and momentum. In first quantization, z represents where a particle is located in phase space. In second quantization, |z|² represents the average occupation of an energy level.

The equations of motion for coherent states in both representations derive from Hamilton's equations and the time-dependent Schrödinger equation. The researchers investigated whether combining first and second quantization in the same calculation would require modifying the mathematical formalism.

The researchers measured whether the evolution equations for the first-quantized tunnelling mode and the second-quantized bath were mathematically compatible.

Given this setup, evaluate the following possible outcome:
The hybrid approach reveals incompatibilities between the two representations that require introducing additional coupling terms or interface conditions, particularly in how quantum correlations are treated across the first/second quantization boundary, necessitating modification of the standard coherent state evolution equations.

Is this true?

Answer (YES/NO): NO